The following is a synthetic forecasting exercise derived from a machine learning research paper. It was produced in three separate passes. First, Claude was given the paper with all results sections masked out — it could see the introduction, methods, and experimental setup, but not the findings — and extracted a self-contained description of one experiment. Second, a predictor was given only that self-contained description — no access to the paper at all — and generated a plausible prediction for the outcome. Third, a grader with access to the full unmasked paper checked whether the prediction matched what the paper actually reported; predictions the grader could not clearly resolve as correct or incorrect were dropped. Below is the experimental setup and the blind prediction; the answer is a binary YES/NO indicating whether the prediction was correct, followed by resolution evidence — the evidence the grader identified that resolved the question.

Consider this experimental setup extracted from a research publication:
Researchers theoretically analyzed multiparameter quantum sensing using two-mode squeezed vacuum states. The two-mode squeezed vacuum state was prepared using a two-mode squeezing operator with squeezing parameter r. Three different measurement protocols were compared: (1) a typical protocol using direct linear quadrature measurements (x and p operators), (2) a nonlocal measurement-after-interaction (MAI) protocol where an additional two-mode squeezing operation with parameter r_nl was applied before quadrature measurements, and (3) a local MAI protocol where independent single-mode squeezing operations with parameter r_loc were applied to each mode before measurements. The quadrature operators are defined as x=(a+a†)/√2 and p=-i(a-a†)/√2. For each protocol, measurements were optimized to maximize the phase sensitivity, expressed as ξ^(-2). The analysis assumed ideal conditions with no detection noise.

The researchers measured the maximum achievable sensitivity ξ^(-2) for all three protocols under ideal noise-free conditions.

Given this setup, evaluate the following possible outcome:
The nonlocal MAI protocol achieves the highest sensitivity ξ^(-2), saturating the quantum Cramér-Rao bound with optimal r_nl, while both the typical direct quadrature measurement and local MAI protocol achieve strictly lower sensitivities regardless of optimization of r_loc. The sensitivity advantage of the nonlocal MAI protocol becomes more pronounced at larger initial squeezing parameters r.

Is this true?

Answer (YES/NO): NO